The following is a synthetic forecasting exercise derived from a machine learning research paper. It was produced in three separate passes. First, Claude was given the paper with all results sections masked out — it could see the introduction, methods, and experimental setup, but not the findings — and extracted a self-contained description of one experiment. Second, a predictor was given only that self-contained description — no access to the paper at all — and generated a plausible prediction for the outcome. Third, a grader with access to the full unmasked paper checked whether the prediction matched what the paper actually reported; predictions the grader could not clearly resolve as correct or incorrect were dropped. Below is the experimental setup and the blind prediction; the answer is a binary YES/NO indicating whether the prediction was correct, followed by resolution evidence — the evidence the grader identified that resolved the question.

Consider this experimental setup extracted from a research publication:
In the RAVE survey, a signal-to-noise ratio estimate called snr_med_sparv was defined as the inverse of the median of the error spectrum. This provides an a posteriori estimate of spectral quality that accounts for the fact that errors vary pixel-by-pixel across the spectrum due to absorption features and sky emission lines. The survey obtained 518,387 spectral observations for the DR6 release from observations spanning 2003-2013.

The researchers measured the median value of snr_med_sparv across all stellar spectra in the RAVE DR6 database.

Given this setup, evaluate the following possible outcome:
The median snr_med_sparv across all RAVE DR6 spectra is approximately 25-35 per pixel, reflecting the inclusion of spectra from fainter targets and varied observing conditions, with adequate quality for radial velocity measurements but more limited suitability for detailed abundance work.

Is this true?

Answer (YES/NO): NO